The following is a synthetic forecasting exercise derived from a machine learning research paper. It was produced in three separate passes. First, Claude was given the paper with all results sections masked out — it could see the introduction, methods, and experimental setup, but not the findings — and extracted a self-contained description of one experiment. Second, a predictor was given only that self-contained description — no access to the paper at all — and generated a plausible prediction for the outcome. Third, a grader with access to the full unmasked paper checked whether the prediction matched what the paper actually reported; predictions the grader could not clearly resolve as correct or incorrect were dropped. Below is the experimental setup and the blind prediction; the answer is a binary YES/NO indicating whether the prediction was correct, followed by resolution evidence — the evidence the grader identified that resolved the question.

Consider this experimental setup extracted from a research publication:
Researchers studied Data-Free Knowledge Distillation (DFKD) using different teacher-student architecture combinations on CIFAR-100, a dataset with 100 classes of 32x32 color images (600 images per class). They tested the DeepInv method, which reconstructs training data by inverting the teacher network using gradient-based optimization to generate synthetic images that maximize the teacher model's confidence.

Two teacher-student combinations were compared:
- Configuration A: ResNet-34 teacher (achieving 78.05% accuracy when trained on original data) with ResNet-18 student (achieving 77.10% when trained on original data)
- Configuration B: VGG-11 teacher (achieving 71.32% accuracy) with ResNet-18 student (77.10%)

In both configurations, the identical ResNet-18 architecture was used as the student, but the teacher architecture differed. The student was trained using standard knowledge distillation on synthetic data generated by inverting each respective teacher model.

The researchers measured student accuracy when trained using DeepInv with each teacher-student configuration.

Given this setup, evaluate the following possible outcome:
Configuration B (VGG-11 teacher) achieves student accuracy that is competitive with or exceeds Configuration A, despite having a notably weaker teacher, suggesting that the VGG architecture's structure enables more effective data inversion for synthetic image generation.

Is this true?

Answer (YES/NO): NO